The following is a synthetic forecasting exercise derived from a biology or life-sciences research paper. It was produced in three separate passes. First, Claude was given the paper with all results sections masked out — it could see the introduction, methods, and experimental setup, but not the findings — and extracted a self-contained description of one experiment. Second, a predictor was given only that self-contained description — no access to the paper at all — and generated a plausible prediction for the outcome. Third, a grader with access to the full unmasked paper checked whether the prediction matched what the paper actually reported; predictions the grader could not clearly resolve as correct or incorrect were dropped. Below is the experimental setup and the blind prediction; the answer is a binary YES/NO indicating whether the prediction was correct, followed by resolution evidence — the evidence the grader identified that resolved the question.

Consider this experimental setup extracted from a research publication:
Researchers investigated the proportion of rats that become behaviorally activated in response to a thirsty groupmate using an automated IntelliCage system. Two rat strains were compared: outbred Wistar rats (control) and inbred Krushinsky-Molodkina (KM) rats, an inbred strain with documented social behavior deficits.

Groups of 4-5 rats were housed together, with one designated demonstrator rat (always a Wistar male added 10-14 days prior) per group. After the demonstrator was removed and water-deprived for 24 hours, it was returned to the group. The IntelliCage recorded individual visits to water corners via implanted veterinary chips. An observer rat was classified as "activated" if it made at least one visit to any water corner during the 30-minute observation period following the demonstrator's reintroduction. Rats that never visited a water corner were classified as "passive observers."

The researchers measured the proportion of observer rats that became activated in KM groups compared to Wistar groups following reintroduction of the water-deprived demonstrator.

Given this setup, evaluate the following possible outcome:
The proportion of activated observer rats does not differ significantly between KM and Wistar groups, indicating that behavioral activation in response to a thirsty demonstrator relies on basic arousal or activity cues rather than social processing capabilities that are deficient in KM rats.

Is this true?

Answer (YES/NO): NO